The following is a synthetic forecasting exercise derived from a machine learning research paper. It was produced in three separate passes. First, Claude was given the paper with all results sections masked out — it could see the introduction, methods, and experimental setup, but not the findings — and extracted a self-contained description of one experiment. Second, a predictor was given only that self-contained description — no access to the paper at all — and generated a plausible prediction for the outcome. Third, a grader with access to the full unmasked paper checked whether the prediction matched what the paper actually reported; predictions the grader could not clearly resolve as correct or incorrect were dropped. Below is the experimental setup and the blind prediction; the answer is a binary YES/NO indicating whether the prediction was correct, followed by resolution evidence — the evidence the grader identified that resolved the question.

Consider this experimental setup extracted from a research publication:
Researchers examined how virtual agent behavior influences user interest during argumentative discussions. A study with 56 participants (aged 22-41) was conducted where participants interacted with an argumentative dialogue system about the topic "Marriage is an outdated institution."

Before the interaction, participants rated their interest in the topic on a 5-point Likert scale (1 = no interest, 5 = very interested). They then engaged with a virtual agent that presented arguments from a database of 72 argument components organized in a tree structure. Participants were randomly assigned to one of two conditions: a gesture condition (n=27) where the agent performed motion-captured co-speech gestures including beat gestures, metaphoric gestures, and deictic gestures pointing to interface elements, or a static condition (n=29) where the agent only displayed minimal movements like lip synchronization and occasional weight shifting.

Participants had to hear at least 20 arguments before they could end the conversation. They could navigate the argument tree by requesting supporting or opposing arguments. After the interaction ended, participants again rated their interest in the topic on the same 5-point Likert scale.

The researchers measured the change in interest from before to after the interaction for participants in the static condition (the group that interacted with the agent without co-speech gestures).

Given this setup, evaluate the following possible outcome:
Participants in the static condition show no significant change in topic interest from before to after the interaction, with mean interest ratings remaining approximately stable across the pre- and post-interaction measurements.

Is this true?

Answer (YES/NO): NO